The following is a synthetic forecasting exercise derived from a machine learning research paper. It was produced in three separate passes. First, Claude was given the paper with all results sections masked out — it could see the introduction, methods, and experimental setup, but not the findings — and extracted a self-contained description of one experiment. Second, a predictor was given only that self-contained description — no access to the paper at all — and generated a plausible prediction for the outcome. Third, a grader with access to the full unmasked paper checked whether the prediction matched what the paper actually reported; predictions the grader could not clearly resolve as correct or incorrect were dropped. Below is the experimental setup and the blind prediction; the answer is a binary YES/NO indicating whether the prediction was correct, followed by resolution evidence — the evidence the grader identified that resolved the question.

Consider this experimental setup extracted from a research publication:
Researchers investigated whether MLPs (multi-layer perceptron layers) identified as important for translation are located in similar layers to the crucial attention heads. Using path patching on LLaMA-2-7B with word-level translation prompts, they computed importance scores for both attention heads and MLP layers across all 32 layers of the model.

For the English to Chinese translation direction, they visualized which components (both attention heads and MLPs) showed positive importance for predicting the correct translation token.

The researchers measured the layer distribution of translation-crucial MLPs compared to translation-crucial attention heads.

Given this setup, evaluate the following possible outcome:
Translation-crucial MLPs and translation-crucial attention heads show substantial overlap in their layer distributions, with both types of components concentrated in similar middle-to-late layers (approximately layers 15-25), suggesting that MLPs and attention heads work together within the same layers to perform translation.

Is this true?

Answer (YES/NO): NO